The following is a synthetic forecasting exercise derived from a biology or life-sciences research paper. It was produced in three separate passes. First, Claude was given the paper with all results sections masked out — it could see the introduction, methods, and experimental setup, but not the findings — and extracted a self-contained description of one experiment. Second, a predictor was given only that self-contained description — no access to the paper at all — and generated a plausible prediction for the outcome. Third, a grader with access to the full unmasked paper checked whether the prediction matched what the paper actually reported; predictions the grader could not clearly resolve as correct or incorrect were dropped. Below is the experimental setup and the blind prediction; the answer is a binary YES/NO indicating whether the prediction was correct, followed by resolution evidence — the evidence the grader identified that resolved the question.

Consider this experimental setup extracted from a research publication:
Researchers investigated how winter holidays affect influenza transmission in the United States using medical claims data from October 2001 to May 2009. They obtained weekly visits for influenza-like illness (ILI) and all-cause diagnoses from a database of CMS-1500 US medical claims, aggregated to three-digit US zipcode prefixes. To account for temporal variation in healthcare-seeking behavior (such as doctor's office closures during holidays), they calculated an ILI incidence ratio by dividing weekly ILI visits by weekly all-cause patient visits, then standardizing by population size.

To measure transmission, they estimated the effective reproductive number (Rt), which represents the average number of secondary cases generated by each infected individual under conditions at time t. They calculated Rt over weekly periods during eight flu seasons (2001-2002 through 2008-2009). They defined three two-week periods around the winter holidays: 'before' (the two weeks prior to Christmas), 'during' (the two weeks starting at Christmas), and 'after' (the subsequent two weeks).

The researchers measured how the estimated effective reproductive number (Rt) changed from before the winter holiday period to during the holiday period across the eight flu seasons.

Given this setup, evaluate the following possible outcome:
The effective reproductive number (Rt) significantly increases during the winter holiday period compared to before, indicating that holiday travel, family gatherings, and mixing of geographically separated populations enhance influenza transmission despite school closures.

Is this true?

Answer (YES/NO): NO